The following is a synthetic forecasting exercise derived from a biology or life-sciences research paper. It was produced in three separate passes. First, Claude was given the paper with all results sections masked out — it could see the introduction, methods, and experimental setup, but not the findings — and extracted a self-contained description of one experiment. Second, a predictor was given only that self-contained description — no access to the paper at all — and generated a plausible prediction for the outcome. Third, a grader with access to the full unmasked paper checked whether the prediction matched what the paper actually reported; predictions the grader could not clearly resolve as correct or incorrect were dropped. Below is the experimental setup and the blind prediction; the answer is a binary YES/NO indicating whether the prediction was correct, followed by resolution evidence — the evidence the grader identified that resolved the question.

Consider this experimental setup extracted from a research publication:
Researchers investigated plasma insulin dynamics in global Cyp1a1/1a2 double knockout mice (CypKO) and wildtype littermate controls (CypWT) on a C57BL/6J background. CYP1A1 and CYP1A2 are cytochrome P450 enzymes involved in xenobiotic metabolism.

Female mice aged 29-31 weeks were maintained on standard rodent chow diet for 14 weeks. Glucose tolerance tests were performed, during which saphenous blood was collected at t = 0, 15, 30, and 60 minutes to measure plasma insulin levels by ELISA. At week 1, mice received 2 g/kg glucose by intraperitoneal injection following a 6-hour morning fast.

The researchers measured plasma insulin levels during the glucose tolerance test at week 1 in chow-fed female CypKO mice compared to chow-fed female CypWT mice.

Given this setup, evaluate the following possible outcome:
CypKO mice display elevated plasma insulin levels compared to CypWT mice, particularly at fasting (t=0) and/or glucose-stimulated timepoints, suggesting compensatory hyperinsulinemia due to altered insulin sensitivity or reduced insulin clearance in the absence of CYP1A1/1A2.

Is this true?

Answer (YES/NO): NO